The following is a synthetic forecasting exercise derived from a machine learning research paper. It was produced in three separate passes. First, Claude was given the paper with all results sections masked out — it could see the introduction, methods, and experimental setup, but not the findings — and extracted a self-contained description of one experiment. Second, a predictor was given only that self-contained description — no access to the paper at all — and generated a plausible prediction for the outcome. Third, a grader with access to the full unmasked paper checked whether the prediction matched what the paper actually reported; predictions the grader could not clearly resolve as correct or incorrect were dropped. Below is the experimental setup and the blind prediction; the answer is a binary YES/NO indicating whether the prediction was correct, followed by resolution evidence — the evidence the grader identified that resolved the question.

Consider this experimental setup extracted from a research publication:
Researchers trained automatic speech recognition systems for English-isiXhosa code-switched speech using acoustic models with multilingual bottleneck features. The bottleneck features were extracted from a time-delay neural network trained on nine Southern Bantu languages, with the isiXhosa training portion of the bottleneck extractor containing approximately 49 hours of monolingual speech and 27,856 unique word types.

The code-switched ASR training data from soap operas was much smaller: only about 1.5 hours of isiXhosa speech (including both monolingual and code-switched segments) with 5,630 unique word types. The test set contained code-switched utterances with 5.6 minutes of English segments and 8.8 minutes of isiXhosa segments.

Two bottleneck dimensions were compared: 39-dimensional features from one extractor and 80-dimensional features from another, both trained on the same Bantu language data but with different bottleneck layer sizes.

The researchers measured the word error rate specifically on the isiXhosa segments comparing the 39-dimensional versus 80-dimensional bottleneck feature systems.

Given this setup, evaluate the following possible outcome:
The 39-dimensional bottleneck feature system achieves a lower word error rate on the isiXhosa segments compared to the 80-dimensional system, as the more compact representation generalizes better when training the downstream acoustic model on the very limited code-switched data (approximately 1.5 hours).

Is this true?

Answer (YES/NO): NO